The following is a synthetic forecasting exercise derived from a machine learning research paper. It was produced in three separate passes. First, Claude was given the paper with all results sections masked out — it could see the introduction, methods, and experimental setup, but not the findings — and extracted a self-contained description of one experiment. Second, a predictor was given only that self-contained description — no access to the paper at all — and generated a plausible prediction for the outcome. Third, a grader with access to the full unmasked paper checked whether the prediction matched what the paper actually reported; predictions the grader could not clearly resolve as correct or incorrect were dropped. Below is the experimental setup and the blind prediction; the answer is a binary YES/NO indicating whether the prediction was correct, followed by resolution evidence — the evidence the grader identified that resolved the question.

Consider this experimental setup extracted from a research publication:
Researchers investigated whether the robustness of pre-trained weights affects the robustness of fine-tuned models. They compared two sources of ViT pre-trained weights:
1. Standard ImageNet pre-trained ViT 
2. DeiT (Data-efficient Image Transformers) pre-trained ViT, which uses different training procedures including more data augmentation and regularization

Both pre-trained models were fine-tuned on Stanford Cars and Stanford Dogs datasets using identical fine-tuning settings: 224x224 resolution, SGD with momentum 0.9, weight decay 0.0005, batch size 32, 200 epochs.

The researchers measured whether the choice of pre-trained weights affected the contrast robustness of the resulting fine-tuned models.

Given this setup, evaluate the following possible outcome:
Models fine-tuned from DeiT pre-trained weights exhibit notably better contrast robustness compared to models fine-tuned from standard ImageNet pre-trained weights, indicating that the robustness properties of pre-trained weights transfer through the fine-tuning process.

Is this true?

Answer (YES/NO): YES